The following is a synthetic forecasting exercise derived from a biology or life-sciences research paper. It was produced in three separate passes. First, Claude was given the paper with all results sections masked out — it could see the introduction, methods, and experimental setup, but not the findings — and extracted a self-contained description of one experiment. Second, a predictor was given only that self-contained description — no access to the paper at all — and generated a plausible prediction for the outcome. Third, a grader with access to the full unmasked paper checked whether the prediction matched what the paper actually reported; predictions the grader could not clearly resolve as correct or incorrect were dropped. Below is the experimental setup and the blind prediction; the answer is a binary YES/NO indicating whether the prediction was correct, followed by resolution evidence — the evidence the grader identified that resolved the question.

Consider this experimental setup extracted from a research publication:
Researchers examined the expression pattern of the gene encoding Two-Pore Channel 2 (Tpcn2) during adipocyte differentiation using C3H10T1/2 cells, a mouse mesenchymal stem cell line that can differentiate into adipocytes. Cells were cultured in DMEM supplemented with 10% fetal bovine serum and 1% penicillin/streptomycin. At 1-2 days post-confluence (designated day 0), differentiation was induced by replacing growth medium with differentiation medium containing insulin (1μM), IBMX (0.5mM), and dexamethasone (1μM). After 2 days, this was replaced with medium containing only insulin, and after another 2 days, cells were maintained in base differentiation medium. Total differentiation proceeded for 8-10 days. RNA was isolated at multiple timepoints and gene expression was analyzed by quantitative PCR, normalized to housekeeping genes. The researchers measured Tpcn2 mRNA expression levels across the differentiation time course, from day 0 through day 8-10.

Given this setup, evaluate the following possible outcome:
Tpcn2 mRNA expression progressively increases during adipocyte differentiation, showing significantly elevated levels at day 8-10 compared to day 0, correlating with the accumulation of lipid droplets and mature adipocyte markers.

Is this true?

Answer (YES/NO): NO